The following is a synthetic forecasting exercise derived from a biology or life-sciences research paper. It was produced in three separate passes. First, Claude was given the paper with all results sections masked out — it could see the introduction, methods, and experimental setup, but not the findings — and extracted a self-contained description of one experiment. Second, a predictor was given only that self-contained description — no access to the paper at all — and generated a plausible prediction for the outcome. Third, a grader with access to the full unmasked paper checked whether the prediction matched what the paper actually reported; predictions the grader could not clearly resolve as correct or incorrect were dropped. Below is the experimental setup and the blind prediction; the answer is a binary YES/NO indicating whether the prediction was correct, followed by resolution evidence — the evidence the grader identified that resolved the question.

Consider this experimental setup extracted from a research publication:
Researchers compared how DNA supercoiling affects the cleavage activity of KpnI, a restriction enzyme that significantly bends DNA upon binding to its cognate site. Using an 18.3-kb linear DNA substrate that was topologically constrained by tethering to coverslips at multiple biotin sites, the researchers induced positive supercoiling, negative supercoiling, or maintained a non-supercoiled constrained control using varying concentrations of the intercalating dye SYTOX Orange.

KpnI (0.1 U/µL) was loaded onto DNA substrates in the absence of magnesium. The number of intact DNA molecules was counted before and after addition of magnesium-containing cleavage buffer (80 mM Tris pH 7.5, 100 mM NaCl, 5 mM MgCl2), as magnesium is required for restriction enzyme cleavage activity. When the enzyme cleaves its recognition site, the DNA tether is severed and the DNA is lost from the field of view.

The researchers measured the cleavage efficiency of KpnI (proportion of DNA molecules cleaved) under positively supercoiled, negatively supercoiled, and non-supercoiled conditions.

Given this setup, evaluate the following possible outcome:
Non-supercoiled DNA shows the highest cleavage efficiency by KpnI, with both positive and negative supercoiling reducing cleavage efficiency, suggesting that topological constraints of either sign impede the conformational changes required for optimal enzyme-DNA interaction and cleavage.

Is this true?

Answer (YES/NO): NO